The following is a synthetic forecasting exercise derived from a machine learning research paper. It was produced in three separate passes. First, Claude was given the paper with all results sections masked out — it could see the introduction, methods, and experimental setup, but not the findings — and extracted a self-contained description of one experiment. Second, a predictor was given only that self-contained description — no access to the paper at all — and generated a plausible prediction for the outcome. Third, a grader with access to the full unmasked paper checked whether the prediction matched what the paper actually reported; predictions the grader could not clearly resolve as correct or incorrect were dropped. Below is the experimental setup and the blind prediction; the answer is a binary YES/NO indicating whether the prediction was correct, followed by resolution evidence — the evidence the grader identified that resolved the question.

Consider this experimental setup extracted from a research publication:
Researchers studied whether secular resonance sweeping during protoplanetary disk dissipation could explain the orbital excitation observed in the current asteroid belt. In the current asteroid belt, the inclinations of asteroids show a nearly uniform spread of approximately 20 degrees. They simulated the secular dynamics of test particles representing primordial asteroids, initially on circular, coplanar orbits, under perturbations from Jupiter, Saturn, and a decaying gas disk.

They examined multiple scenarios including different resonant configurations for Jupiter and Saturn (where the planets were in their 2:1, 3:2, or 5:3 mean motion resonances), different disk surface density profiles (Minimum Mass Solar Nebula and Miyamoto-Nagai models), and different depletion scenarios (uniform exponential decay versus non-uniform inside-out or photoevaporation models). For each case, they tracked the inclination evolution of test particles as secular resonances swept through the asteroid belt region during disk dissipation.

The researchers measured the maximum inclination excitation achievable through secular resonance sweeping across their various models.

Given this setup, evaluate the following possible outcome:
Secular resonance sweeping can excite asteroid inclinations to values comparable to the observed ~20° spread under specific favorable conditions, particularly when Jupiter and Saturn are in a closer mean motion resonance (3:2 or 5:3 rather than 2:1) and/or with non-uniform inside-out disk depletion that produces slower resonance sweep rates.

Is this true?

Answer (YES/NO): NO